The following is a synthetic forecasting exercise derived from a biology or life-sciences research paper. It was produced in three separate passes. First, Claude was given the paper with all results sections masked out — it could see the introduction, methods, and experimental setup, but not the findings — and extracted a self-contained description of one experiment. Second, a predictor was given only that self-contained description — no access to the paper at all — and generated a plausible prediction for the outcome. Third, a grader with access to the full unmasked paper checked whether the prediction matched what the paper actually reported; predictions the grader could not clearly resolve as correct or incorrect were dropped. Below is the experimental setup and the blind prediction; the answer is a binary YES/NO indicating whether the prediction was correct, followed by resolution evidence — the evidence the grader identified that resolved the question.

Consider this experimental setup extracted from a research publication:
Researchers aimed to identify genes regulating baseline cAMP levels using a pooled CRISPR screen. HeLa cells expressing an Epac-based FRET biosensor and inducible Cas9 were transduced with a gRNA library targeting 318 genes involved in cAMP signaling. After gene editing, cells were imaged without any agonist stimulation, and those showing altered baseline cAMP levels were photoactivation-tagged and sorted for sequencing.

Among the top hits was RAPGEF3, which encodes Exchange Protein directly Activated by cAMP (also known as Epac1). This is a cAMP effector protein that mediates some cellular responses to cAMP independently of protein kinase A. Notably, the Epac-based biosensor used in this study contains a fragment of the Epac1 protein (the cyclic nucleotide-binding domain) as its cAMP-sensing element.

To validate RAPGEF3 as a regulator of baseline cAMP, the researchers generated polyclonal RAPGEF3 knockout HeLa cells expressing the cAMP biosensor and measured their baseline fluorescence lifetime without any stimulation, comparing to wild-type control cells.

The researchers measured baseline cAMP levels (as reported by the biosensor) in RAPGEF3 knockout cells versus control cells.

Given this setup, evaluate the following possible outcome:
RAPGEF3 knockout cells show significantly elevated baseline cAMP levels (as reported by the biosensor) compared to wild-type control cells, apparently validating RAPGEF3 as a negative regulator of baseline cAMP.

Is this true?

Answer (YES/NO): NO